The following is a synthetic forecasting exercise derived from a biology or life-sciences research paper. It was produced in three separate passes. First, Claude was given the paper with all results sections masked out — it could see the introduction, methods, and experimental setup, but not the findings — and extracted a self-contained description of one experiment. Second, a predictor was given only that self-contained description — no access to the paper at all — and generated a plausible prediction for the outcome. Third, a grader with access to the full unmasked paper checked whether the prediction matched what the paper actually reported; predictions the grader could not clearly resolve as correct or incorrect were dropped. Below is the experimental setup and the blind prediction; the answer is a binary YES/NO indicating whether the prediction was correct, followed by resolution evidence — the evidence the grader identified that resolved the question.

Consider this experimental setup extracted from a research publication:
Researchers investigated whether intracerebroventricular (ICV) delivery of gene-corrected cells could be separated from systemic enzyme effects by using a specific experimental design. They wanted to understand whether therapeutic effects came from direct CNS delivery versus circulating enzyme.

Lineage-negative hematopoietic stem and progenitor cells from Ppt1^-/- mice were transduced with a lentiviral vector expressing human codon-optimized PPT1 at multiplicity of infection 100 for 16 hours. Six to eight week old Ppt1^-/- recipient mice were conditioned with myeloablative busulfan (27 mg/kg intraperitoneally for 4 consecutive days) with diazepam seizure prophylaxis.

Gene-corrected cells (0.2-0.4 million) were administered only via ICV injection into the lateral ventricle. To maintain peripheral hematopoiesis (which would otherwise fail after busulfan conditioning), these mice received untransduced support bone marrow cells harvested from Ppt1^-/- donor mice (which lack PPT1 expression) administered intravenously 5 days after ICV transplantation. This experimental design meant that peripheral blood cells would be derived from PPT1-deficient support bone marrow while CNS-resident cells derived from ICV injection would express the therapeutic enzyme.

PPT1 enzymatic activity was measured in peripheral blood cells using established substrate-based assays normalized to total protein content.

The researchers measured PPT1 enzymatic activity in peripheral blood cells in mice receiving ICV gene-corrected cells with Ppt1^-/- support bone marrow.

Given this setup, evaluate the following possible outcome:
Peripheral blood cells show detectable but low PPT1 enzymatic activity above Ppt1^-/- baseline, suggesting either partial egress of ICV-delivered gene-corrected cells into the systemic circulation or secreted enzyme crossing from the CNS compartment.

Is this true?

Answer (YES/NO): NO